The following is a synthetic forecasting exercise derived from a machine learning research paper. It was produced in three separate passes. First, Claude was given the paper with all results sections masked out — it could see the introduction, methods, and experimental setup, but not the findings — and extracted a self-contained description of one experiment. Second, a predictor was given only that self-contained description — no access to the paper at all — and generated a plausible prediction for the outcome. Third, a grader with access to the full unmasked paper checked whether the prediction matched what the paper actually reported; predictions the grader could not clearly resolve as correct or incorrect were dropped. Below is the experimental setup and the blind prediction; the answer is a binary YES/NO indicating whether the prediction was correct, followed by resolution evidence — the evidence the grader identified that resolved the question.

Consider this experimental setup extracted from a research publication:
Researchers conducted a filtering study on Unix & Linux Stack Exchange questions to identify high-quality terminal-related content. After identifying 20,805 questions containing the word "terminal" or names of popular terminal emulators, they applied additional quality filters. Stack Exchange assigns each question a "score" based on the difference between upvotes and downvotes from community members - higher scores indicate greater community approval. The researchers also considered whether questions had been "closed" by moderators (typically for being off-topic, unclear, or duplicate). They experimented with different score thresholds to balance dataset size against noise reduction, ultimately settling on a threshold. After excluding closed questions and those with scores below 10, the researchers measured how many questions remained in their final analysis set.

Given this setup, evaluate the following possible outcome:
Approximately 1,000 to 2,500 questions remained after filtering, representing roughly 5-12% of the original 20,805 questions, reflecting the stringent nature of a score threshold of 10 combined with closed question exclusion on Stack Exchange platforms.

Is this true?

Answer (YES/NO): YES